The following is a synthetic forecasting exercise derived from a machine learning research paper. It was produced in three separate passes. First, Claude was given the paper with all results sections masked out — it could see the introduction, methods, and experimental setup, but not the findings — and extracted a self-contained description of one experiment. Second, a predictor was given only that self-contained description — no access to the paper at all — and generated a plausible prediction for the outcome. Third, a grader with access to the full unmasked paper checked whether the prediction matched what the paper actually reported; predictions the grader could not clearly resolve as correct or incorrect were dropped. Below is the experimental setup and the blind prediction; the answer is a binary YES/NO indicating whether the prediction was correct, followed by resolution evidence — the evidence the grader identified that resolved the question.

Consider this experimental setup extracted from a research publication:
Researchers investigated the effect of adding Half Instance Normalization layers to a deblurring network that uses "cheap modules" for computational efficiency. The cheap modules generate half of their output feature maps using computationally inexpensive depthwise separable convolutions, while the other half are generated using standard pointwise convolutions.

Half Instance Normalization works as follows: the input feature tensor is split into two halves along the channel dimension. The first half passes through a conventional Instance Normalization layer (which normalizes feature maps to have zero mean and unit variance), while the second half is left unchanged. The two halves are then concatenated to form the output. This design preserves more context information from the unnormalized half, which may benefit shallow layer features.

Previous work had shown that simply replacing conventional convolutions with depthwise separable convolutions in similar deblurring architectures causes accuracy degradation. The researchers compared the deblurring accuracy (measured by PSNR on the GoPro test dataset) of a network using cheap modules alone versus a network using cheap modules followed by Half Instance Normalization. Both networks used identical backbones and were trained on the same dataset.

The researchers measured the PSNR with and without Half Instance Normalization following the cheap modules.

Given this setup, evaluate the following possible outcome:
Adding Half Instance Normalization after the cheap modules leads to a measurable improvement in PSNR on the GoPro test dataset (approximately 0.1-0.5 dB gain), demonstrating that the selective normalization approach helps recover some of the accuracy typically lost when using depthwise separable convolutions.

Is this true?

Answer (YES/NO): YES